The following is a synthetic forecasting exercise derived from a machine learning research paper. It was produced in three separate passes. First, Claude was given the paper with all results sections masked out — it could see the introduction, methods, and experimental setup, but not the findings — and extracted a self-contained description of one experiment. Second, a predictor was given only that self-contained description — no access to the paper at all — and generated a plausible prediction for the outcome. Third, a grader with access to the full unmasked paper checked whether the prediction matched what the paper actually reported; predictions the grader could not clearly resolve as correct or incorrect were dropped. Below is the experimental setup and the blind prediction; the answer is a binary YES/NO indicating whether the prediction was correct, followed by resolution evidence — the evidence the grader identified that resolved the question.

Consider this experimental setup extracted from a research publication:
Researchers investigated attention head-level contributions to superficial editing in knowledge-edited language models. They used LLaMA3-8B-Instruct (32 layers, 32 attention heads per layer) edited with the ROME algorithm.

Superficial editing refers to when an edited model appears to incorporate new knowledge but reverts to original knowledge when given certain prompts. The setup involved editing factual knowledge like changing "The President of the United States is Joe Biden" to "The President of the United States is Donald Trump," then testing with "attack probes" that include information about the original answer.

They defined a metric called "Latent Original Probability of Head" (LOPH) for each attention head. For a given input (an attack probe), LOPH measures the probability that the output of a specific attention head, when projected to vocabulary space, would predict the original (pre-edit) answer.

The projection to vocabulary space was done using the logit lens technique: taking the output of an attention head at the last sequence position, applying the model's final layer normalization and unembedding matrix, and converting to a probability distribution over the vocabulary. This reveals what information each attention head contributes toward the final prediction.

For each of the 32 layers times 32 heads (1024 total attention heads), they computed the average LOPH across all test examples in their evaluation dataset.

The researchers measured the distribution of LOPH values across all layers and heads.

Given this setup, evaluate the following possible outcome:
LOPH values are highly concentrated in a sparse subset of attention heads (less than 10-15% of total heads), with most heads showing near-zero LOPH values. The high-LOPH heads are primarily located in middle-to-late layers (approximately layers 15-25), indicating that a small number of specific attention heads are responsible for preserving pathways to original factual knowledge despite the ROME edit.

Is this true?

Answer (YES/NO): NO